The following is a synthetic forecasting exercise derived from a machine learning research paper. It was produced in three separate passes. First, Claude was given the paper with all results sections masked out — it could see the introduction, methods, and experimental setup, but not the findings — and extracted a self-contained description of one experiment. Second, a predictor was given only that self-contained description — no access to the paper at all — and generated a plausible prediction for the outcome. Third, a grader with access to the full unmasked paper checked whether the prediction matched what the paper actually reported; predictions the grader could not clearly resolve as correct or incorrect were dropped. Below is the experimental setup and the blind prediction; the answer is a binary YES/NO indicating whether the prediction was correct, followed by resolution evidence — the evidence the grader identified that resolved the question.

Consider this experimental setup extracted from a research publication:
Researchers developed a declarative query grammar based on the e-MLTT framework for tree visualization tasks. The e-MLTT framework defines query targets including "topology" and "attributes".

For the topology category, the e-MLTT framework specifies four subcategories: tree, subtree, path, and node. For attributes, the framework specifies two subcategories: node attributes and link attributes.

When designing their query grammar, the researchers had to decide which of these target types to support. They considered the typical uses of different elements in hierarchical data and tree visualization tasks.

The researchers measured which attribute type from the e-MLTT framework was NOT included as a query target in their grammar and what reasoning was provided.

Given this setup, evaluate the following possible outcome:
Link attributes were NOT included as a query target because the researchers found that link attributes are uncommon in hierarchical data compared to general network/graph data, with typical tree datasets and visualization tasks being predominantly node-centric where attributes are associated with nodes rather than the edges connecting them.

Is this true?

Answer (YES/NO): NO